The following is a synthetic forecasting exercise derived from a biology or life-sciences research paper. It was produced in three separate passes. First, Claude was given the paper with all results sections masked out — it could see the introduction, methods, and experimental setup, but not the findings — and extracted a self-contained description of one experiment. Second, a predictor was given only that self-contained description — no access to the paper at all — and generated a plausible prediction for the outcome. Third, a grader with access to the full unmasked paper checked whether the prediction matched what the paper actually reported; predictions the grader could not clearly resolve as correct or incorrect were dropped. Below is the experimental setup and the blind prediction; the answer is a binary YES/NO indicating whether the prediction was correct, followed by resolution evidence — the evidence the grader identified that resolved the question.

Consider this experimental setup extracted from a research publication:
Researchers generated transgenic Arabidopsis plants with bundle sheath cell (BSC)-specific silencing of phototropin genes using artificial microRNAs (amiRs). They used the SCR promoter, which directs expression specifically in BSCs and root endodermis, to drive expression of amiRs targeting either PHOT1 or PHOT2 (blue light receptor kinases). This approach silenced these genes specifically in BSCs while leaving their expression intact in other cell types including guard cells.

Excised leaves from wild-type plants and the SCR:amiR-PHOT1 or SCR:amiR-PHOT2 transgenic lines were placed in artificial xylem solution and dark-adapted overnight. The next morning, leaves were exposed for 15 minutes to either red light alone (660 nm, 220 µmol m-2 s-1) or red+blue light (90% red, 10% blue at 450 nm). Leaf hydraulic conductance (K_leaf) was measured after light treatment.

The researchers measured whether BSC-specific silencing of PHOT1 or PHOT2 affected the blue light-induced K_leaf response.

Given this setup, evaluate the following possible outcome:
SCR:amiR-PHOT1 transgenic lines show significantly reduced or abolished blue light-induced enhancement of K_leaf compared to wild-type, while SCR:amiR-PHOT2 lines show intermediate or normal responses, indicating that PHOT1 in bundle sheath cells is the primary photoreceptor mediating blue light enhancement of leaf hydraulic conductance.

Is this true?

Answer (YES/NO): NO